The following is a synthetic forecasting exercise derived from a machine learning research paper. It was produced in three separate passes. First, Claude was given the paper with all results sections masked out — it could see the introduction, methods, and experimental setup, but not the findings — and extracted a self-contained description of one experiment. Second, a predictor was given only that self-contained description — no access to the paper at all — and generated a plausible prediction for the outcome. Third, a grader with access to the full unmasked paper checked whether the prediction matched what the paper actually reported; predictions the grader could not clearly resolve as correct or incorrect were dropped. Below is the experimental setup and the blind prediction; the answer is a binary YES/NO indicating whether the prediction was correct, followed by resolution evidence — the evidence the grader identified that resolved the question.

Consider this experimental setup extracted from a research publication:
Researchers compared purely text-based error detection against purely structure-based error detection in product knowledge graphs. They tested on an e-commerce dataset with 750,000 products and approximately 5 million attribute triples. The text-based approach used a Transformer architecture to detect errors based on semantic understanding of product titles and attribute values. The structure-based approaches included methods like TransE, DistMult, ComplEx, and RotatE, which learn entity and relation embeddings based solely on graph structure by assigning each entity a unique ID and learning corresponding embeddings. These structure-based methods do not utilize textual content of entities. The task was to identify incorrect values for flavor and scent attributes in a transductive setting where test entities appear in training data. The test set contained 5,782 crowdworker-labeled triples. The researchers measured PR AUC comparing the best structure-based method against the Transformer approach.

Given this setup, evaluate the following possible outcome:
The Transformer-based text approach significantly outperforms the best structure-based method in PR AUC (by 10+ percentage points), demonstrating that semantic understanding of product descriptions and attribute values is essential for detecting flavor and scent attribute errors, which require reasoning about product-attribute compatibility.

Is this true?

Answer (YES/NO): YES